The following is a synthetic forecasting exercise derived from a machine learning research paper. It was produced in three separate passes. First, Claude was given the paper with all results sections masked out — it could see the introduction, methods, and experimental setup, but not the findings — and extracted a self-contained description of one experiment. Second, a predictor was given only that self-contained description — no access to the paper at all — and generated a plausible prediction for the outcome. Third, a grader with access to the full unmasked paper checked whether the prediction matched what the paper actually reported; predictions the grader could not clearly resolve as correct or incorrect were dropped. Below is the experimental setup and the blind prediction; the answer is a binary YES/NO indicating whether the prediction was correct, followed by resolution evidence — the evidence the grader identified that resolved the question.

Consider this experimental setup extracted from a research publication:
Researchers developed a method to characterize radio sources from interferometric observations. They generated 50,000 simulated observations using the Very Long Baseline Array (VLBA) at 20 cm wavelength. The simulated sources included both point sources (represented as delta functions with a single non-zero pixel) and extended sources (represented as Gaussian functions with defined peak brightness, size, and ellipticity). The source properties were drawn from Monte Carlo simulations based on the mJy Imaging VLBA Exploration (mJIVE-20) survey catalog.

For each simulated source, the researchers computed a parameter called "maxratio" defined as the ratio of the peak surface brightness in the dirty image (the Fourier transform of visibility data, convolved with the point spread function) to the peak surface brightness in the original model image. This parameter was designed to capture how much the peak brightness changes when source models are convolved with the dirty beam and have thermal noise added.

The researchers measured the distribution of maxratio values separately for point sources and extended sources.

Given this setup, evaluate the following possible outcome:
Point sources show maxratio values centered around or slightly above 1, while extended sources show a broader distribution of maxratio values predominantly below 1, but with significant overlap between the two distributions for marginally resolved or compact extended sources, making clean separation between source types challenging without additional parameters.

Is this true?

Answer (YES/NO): NO